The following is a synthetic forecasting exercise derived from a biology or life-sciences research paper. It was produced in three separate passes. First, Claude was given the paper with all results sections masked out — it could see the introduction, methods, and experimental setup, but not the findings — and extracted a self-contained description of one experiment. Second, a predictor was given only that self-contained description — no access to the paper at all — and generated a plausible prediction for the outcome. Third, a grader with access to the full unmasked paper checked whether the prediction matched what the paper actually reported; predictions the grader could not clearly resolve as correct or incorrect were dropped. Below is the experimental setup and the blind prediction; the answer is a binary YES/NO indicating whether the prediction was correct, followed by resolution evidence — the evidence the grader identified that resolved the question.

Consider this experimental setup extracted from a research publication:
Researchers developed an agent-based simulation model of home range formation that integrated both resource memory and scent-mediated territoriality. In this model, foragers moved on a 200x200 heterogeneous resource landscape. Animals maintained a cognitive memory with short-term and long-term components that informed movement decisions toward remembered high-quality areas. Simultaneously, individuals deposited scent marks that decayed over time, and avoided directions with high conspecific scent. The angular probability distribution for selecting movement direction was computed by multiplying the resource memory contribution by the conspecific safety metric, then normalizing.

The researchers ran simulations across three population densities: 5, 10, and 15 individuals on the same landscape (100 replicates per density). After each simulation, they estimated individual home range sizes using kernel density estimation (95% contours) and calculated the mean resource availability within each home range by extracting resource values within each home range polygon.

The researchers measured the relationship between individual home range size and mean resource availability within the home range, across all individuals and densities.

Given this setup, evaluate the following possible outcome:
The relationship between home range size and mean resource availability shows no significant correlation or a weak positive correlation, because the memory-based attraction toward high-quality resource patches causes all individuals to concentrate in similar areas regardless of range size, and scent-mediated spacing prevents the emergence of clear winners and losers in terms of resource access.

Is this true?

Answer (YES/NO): NO